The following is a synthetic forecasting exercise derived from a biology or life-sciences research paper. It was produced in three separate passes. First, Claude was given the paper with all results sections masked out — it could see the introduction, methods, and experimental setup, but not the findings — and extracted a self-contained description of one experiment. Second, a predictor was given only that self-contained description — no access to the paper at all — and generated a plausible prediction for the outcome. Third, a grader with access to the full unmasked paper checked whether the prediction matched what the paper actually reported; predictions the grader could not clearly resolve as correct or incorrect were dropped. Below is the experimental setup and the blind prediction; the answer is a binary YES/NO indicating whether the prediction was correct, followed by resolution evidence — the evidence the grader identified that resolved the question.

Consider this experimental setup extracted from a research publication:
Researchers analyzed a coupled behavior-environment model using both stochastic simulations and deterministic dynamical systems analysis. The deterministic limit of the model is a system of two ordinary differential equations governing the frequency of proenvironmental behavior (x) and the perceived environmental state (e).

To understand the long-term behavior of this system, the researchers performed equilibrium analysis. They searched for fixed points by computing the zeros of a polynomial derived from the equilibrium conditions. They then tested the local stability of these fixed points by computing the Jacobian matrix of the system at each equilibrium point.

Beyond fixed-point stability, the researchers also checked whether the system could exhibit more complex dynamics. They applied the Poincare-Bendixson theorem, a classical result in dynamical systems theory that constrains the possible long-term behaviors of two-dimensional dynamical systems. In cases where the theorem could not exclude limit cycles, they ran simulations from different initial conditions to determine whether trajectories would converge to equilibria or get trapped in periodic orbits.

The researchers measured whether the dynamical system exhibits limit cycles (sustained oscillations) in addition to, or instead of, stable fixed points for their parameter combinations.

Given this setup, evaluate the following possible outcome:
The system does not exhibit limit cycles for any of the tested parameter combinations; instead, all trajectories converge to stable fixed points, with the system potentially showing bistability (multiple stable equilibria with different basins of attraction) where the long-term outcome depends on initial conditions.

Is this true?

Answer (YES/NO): NO